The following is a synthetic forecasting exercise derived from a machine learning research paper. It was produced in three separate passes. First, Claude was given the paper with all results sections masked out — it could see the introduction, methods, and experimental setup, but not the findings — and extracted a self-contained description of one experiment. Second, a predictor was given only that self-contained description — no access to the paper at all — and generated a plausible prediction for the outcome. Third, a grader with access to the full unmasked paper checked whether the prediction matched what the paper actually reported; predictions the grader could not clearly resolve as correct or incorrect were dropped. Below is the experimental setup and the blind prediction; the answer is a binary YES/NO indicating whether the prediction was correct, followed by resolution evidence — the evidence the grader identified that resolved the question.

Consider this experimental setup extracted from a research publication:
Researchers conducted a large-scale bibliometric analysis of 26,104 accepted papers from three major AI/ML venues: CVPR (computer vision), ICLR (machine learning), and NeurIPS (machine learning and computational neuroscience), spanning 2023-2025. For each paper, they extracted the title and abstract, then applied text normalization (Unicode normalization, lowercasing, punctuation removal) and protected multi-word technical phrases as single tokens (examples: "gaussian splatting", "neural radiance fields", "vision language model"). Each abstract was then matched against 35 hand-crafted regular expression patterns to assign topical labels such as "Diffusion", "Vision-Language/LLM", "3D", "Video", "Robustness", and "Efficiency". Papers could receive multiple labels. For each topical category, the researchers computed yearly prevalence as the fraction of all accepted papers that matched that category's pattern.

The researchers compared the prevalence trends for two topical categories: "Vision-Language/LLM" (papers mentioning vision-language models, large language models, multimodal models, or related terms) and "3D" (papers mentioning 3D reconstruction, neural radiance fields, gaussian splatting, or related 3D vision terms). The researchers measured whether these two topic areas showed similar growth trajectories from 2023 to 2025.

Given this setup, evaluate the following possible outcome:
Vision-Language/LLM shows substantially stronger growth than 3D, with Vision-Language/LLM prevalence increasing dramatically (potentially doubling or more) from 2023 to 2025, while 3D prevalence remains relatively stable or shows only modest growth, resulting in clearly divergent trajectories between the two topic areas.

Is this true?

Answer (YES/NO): YES